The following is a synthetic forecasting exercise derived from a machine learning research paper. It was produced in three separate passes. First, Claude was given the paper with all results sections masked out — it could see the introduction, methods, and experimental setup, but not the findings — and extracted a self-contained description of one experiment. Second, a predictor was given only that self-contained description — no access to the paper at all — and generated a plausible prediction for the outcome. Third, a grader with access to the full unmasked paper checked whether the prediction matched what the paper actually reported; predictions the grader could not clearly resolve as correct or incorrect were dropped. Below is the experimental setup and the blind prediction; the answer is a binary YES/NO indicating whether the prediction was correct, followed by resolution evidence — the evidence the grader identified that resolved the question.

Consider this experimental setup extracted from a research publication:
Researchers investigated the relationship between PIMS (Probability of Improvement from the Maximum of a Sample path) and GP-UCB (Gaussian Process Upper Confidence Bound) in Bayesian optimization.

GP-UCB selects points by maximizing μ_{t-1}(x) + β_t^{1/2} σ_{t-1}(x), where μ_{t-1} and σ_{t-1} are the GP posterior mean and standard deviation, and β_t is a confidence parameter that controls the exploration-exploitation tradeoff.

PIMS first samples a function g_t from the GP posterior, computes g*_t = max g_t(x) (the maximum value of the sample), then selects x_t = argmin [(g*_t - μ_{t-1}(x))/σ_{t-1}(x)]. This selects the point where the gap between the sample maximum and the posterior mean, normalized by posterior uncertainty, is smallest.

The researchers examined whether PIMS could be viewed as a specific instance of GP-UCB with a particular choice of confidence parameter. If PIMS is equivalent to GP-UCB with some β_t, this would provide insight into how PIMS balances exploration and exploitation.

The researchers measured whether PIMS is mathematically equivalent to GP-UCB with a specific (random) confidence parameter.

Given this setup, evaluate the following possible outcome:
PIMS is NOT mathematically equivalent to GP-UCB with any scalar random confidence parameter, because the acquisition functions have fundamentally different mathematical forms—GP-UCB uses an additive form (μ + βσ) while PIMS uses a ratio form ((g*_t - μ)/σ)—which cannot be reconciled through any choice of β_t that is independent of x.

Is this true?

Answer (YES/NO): NO